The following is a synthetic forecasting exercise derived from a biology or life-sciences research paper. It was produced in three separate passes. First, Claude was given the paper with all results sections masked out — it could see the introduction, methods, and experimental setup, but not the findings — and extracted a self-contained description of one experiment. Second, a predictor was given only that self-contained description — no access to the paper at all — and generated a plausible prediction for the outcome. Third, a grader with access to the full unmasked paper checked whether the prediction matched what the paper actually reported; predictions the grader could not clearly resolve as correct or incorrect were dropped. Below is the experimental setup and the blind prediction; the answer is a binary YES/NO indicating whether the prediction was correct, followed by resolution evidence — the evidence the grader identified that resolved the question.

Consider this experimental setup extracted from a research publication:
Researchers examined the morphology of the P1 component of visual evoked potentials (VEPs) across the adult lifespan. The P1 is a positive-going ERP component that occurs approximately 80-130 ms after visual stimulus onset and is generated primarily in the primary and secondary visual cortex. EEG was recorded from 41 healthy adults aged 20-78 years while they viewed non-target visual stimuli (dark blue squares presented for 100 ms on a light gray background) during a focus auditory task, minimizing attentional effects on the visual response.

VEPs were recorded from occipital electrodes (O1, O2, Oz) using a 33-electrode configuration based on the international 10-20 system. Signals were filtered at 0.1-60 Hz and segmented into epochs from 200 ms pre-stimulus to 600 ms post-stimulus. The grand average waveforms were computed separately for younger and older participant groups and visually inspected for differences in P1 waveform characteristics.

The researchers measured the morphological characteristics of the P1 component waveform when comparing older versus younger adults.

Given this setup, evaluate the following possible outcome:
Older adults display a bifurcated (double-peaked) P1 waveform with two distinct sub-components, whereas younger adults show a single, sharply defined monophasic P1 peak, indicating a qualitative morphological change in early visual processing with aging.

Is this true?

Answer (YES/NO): YES